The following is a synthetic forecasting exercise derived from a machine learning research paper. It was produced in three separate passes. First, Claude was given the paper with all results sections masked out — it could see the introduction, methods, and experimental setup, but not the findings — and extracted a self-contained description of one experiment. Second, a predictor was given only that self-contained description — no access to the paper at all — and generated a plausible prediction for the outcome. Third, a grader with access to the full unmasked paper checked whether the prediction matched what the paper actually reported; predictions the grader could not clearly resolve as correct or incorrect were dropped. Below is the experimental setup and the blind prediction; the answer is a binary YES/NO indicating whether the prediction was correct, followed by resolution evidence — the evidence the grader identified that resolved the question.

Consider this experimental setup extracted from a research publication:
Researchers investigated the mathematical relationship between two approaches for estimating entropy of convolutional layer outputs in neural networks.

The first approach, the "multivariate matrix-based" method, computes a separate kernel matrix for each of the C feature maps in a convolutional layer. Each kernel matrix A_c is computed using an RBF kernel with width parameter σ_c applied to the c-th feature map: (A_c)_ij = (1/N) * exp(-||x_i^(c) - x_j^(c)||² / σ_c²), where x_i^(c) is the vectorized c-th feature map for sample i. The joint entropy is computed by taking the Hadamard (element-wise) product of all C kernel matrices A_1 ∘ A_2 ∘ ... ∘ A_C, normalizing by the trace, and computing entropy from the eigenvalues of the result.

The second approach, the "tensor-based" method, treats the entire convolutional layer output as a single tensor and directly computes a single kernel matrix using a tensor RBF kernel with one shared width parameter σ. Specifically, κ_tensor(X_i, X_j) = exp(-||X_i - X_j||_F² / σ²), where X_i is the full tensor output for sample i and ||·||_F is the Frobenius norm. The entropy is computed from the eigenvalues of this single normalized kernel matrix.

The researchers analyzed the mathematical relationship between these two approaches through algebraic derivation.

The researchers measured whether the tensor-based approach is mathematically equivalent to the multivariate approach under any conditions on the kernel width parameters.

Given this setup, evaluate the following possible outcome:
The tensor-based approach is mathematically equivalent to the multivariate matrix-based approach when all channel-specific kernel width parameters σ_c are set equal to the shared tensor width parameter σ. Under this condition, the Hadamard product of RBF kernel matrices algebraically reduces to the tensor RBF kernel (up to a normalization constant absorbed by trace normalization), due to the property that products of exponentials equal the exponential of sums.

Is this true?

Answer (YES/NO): YES